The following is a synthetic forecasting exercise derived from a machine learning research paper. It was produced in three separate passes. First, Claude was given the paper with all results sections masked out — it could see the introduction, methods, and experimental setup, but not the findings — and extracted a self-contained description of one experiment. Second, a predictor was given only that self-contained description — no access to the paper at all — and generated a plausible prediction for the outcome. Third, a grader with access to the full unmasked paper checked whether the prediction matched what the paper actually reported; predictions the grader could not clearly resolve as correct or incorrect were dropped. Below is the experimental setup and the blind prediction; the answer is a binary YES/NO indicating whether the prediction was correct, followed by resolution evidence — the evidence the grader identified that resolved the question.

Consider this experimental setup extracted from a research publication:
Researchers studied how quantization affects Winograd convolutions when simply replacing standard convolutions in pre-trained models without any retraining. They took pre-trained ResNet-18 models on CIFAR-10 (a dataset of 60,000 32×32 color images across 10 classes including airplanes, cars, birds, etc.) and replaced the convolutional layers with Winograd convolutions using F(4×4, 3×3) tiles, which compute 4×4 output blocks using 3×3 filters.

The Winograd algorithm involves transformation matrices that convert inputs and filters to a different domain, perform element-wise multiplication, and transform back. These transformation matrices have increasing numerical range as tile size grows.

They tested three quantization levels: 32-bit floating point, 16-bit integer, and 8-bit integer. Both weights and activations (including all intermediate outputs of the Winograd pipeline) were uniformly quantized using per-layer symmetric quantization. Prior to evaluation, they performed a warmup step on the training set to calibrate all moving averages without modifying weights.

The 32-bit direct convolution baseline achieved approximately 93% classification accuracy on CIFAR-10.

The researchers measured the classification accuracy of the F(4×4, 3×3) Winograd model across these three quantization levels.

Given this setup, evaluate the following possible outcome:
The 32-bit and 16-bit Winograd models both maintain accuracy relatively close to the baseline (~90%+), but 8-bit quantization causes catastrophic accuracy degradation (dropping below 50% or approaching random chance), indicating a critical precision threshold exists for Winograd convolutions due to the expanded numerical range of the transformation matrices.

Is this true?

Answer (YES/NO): NO